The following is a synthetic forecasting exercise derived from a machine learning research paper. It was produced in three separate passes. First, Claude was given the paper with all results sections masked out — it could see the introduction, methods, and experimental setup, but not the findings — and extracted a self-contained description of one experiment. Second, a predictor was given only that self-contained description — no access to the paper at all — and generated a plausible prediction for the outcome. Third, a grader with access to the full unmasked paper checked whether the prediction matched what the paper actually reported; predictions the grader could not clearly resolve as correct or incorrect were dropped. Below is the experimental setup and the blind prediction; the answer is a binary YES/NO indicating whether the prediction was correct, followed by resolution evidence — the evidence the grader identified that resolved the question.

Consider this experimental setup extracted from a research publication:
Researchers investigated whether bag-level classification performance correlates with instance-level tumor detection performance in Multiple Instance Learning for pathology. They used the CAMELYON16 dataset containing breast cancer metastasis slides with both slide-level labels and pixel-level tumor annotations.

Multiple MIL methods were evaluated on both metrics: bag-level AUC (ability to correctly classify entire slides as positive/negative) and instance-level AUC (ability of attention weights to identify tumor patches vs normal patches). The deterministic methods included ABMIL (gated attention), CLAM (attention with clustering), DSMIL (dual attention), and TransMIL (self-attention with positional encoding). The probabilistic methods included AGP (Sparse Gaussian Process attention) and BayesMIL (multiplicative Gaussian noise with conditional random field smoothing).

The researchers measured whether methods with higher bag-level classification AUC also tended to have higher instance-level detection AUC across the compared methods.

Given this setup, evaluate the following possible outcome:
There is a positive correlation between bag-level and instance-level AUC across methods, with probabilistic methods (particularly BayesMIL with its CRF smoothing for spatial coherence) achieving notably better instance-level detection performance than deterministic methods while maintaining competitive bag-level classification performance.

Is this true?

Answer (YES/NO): NO